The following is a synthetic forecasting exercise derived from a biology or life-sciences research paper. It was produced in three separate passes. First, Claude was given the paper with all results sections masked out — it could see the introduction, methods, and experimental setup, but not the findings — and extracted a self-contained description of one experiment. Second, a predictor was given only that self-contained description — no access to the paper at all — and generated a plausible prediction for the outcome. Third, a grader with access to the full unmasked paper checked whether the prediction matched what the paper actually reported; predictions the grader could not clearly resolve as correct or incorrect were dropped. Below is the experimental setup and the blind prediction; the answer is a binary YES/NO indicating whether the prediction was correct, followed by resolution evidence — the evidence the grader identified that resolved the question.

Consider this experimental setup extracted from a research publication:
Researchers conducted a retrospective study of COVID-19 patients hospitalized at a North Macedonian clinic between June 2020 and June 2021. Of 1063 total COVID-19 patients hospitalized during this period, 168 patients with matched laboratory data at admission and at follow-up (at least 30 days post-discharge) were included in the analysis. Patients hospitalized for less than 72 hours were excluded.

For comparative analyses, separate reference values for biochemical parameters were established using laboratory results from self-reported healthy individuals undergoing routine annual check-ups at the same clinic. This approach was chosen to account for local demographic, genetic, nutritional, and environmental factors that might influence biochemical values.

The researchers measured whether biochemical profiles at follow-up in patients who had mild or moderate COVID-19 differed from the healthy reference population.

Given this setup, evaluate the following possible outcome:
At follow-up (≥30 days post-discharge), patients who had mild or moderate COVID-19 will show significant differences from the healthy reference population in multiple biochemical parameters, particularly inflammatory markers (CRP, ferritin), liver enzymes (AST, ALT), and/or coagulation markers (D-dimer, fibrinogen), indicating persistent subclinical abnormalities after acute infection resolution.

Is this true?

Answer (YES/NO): NO